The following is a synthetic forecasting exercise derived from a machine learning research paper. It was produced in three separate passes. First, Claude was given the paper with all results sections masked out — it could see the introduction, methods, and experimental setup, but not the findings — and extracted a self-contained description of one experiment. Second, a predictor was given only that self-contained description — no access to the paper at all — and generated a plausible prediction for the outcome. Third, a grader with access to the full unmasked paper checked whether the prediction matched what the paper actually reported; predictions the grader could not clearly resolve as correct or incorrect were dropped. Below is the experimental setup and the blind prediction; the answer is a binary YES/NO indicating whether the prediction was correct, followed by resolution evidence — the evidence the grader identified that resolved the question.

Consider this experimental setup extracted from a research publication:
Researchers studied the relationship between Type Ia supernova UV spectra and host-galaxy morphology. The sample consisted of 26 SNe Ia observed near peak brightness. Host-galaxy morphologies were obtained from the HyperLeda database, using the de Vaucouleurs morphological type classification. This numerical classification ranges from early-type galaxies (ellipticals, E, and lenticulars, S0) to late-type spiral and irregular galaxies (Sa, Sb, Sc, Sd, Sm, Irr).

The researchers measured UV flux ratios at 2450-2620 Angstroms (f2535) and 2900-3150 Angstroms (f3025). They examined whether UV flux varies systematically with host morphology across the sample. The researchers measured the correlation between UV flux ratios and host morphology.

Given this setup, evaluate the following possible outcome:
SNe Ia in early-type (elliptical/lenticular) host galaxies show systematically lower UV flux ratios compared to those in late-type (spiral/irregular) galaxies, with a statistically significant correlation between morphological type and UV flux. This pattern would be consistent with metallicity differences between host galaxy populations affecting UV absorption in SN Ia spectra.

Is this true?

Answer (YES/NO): NO